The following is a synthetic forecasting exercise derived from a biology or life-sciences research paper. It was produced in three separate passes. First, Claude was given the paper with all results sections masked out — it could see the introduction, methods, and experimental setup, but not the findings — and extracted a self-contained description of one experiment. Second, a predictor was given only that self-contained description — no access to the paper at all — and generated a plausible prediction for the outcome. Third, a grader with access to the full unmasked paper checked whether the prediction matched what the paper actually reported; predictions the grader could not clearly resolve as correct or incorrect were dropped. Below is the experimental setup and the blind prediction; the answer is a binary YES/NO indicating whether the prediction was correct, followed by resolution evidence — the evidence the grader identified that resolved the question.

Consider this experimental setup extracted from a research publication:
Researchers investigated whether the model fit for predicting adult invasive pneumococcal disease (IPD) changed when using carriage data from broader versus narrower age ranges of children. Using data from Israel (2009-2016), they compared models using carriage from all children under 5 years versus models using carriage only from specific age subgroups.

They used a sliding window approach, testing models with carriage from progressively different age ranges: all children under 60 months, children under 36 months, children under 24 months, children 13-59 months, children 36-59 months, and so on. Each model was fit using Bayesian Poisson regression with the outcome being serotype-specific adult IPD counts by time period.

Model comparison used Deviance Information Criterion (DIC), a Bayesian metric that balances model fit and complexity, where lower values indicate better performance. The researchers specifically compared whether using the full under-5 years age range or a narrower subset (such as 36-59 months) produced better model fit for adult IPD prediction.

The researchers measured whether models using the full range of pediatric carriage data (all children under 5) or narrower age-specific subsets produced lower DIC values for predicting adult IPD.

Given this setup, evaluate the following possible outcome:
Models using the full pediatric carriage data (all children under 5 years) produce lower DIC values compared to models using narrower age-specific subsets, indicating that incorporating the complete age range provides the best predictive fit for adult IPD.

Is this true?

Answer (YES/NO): NO